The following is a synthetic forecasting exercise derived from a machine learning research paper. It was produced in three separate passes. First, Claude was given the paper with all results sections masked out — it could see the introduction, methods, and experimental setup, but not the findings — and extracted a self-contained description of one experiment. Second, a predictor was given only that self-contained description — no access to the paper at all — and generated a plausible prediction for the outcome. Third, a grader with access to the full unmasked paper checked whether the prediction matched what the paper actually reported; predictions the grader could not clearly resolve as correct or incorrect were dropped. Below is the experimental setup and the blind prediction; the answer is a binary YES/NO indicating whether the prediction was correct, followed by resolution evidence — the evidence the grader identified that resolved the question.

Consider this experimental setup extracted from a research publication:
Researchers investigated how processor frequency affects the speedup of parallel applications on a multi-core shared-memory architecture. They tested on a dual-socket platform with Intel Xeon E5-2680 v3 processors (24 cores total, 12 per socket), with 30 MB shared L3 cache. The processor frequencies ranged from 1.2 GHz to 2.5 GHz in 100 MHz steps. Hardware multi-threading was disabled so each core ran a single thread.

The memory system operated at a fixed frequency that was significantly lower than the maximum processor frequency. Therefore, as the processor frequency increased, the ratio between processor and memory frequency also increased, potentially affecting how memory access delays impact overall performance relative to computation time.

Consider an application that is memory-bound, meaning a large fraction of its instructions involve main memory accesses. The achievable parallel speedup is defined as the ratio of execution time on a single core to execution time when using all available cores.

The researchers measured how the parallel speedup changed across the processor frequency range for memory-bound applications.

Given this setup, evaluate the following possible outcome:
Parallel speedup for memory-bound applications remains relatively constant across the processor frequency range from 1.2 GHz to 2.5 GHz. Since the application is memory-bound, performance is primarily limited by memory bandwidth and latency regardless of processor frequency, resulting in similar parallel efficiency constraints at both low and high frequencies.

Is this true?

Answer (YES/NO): NO